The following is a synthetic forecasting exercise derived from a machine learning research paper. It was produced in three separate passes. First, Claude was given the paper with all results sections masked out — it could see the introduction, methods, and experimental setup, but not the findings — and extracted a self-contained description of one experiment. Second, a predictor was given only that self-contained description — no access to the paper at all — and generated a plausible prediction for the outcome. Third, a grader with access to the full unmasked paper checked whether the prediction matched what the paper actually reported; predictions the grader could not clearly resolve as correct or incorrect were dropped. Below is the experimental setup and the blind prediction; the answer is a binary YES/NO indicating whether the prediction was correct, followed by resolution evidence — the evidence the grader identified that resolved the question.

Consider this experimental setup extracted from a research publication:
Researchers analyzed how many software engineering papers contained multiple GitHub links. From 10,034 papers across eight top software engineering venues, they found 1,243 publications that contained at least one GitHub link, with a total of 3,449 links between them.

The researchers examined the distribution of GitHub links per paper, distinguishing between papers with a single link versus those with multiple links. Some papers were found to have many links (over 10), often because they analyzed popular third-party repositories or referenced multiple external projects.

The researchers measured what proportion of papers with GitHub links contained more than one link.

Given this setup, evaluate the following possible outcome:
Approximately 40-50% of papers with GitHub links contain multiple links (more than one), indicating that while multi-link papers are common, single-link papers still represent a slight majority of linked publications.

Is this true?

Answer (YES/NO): YES